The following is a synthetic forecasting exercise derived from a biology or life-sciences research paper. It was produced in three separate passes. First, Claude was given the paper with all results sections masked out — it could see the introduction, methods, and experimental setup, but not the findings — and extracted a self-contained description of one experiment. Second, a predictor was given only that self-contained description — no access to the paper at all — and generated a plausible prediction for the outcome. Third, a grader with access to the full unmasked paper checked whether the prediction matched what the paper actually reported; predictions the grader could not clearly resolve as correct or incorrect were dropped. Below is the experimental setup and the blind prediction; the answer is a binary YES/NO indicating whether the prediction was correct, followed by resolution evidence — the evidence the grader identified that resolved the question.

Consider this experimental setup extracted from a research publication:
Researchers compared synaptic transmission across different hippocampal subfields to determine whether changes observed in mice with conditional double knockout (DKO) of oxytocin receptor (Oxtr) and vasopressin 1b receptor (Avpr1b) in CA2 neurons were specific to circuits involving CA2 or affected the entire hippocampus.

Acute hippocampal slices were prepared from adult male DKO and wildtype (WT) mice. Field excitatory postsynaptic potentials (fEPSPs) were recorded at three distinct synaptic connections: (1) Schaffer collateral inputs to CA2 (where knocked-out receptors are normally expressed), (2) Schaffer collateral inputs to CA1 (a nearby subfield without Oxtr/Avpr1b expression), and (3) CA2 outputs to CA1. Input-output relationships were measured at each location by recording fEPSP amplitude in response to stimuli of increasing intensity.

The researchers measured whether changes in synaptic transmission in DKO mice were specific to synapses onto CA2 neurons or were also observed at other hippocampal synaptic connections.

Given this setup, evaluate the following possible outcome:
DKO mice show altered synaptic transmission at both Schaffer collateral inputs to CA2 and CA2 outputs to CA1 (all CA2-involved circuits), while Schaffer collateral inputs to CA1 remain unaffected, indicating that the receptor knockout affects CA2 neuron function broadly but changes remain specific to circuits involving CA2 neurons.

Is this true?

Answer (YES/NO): NO